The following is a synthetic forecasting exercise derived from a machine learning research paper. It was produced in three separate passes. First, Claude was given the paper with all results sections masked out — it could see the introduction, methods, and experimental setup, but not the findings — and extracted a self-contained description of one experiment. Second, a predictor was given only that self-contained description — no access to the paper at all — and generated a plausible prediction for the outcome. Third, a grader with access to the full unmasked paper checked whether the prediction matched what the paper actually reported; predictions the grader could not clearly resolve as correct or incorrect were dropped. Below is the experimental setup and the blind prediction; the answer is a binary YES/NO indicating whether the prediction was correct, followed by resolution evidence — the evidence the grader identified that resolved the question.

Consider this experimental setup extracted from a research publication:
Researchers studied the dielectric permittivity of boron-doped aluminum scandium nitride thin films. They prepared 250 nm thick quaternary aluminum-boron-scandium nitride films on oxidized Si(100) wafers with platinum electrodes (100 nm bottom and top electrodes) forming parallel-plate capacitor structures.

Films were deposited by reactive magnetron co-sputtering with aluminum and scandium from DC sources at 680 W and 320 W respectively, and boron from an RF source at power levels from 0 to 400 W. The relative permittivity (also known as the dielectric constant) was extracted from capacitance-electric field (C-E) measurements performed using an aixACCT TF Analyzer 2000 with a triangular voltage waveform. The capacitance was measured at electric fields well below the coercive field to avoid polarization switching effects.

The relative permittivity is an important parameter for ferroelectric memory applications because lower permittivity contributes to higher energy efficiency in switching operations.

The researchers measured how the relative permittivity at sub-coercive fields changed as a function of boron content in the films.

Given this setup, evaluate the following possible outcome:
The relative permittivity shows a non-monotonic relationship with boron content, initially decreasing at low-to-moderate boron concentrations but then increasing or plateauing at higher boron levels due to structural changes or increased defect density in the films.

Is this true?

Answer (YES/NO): NO